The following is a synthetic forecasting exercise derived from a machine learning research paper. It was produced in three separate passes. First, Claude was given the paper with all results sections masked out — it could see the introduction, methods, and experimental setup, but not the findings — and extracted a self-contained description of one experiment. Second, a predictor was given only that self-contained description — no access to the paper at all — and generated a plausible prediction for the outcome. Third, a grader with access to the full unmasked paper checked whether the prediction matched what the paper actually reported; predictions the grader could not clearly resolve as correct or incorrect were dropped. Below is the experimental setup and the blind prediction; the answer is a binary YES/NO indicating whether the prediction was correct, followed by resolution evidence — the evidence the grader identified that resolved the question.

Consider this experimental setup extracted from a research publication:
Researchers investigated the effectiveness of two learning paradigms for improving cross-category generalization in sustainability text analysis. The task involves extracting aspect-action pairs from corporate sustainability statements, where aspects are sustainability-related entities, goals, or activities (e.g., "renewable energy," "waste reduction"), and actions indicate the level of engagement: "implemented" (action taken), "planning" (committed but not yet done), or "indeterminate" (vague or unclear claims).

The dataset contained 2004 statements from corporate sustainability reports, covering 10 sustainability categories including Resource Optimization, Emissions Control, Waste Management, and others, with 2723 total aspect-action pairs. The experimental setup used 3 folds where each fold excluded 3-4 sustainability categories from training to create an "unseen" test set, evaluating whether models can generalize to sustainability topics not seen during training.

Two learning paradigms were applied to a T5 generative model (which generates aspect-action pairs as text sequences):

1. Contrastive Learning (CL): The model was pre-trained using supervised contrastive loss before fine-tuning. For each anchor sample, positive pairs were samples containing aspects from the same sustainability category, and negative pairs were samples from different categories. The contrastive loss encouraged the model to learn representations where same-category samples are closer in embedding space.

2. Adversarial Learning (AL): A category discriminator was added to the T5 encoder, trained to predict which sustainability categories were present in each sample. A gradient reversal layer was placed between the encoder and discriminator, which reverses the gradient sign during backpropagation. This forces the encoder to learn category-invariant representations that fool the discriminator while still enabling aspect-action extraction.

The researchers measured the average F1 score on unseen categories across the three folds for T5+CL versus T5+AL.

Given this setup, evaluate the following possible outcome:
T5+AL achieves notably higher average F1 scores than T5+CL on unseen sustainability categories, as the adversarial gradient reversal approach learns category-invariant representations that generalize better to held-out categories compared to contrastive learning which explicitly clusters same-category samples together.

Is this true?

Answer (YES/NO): NO